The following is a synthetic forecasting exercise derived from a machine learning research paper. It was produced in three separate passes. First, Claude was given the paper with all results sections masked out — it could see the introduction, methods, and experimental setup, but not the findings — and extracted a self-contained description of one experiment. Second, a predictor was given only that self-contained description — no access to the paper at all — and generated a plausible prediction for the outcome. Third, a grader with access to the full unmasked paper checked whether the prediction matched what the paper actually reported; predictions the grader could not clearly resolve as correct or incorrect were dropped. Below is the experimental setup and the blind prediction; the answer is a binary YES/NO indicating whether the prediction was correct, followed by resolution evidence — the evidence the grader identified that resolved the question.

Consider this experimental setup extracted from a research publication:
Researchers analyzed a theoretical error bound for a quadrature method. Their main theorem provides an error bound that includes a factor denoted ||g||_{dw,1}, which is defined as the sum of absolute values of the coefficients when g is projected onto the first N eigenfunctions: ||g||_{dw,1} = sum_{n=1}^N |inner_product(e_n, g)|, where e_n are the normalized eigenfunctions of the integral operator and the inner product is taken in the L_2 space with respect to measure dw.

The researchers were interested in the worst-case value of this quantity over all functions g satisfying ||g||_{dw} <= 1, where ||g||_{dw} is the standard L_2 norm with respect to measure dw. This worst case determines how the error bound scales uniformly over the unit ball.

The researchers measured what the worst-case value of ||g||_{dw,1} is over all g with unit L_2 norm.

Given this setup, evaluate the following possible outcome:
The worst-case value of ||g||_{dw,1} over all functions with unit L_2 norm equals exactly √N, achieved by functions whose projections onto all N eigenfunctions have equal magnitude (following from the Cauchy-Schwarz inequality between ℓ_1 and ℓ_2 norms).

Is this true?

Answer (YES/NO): NO